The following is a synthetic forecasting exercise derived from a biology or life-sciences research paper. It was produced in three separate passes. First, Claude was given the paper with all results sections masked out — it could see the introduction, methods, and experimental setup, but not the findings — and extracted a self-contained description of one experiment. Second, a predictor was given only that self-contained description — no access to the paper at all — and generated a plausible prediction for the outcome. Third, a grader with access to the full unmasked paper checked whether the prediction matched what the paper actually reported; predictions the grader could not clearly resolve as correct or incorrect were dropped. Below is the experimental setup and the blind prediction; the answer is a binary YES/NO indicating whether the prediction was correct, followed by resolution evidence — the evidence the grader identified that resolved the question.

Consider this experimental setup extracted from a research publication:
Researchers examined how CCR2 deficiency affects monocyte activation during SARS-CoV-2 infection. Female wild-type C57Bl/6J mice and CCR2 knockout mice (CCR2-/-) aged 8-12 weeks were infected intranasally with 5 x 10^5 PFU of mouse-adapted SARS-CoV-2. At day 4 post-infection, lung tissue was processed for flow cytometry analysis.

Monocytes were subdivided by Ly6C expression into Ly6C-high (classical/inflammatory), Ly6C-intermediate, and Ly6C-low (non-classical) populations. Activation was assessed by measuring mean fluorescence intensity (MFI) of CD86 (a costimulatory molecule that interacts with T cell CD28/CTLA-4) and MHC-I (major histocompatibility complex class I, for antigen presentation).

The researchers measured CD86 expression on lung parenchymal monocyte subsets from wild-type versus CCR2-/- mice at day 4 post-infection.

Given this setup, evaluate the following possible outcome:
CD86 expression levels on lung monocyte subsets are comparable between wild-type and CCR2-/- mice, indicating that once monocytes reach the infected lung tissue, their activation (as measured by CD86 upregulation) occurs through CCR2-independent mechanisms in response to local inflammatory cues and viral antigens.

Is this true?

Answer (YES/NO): NO